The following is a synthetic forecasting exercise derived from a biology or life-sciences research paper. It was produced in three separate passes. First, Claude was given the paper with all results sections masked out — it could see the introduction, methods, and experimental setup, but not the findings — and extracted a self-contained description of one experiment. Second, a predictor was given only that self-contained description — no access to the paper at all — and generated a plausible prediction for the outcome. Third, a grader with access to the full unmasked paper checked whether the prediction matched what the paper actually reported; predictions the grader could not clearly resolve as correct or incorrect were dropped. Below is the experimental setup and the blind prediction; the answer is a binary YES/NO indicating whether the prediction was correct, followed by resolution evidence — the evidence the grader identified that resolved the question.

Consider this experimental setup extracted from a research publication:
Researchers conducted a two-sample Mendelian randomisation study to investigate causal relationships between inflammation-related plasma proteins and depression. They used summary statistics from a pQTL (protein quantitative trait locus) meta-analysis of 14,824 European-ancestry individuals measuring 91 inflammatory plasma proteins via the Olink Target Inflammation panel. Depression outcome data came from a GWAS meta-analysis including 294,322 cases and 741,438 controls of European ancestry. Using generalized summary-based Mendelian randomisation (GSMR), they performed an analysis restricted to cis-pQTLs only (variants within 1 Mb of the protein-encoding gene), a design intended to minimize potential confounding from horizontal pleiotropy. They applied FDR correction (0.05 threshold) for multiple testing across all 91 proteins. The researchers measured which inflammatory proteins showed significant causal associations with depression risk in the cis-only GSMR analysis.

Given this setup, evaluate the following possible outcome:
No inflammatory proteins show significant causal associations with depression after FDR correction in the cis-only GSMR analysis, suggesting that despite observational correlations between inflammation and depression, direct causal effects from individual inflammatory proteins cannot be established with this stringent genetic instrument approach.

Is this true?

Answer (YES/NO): NO